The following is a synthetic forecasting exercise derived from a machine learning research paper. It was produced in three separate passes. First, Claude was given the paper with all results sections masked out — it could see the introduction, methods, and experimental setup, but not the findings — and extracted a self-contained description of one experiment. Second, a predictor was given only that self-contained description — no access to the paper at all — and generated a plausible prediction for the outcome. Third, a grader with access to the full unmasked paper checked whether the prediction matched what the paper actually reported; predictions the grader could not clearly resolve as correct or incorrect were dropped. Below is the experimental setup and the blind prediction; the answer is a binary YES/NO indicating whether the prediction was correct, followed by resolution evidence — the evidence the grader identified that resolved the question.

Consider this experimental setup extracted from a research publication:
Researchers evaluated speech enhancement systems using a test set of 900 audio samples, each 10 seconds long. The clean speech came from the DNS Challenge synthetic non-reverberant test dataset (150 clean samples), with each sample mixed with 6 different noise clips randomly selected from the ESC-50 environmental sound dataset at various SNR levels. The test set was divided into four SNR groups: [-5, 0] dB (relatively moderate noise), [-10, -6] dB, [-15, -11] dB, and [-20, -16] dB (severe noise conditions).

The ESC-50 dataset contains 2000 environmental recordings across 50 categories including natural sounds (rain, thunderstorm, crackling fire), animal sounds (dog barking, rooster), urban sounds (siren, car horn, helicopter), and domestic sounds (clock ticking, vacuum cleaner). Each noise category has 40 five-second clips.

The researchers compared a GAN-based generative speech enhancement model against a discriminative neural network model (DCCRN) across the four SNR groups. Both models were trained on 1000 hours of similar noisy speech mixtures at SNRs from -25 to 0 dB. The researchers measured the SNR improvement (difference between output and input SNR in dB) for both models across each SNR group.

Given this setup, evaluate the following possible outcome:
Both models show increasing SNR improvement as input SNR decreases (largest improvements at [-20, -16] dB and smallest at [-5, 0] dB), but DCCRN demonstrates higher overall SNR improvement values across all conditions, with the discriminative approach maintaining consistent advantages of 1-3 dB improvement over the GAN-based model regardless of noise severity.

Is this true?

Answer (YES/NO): NO